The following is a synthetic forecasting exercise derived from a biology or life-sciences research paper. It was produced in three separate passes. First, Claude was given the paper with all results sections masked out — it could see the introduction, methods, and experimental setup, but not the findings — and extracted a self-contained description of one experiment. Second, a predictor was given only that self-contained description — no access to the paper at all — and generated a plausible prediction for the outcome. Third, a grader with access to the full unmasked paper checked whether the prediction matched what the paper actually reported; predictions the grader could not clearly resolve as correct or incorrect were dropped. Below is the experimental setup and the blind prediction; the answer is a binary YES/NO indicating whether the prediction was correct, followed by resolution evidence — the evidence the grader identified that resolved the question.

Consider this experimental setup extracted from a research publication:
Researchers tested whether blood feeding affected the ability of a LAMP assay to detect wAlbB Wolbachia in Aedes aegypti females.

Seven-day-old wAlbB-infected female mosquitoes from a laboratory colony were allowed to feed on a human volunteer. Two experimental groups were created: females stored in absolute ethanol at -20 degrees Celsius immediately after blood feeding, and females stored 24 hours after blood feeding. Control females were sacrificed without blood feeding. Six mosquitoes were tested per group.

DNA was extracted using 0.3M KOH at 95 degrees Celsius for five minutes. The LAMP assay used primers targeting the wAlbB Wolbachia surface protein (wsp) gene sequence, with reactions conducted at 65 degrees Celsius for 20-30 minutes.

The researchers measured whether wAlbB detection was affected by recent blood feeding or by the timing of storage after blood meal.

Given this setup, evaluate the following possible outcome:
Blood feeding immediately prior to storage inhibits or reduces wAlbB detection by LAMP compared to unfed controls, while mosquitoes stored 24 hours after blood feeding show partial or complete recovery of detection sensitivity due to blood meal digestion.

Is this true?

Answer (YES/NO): NO